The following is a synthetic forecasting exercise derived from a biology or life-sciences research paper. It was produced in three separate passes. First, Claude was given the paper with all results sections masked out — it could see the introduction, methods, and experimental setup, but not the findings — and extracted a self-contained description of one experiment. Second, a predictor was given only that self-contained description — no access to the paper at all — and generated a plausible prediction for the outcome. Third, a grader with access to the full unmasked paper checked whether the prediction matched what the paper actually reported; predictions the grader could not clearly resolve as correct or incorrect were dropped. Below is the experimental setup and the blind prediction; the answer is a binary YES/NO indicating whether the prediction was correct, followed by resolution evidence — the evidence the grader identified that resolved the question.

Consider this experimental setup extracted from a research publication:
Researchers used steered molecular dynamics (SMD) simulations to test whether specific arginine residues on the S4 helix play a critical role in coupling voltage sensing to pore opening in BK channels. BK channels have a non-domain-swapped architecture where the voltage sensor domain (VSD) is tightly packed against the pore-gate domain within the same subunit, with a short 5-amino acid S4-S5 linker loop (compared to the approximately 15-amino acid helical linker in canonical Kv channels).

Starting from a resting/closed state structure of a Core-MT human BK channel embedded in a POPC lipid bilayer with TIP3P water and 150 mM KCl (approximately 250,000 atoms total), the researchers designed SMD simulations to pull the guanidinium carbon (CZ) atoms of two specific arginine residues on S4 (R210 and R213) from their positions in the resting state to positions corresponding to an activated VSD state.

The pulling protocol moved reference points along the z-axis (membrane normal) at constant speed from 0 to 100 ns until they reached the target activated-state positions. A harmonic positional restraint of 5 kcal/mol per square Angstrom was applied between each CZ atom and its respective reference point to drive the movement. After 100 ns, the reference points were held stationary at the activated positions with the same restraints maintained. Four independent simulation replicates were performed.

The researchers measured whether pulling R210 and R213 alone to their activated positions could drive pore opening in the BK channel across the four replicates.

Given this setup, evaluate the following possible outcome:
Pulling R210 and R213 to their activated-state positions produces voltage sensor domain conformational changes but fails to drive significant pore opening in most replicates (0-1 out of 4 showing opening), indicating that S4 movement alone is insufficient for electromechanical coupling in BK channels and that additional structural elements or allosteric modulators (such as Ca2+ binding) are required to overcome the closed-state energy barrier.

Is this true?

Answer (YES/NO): NO